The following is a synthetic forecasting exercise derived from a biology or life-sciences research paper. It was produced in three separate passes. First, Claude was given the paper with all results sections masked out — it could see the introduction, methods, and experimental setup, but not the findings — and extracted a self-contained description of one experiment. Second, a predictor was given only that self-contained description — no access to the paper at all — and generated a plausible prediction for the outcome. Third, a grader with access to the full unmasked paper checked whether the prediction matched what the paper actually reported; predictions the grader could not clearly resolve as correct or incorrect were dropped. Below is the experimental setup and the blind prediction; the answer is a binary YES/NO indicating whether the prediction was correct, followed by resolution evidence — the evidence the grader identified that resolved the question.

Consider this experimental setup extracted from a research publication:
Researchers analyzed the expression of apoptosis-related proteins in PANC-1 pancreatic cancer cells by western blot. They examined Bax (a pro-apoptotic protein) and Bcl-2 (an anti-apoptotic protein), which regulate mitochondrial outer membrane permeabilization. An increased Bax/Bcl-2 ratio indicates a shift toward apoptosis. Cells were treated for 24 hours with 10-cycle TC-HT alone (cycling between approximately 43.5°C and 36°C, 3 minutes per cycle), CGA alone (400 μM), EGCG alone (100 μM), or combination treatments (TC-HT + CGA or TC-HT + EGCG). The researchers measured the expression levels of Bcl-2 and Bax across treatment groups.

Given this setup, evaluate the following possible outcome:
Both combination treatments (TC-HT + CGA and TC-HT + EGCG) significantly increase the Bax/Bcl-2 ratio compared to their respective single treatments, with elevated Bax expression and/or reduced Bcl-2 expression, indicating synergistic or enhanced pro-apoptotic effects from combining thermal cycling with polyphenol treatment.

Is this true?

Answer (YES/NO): YES